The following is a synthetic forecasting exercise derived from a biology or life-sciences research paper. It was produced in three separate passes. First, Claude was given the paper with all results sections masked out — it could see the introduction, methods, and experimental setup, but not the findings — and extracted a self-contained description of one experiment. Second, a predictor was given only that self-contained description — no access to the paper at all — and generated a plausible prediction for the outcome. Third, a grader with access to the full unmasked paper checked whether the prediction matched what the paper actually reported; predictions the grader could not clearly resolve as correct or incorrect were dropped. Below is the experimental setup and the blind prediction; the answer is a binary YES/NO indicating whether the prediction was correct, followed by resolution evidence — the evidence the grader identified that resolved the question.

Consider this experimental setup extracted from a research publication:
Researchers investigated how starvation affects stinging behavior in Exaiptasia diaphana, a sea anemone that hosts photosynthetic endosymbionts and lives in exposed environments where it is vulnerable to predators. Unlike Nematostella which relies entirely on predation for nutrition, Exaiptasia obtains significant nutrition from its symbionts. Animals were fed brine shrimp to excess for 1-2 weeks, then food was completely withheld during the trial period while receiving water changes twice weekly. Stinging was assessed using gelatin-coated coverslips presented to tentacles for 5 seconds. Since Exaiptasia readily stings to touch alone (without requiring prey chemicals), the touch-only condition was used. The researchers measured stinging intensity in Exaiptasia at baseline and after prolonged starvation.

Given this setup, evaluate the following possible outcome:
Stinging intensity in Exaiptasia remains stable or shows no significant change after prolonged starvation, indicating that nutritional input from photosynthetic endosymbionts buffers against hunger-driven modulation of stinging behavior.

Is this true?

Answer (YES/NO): YES